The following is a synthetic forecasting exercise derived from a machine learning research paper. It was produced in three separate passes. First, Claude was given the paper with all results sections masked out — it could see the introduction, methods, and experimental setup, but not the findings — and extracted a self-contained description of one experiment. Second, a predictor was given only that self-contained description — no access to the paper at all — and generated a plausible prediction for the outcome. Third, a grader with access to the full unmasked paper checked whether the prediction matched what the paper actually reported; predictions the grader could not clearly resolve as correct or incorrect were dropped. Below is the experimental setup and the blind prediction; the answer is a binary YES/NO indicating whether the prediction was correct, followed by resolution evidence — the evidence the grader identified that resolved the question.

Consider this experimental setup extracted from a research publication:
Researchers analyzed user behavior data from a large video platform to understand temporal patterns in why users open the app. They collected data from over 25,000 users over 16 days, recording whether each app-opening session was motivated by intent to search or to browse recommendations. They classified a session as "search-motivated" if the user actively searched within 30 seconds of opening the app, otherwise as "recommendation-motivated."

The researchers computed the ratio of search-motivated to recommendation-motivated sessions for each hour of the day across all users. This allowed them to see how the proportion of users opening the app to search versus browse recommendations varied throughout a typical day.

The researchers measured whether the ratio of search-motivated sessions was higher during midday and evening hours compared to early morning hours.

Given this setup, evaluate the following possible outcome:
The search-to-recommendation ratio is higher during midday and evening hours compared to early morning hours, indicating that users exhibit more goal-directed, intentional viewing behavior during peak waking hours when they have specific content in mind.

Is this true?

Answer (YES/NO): YES